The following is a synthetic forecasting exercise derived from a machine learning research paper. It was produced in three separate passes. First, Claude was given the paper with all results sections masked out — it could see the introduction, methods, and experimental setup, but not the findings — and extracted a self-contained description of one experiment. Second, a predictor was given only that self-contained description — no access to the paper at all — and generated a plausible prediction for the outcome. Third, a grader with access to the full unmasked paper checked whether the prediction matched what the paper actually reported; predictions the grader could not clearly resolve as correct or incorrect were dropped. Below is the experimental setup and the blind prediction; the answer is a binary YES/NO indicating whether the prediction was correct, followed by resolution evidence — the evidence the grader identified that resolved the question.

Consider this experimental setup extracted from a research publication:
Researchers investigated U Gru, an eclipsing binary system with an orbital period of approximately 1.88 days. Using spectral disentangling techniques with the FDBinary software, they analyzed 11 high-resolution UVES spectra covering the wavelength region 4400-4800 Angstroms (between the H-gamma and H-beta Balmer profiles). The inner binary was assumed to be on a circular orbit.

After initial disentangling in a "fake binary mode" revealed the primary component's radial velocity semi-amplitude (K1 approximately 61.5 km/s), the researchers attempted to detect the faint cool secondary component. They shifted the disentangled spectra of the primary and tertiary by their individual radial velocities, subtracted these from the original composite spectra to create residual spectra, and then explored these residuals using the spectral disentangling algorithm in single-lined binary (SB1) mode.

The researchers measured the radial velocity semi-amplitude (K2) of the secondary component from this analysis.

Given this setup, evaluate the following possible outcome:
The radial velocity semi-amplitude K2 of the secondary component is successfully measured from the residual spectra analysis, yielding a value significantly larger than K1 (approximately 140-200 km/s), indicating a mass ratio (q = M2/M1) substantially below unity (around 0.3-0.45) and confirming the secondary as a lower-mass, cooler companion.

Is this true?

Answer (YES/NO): NO